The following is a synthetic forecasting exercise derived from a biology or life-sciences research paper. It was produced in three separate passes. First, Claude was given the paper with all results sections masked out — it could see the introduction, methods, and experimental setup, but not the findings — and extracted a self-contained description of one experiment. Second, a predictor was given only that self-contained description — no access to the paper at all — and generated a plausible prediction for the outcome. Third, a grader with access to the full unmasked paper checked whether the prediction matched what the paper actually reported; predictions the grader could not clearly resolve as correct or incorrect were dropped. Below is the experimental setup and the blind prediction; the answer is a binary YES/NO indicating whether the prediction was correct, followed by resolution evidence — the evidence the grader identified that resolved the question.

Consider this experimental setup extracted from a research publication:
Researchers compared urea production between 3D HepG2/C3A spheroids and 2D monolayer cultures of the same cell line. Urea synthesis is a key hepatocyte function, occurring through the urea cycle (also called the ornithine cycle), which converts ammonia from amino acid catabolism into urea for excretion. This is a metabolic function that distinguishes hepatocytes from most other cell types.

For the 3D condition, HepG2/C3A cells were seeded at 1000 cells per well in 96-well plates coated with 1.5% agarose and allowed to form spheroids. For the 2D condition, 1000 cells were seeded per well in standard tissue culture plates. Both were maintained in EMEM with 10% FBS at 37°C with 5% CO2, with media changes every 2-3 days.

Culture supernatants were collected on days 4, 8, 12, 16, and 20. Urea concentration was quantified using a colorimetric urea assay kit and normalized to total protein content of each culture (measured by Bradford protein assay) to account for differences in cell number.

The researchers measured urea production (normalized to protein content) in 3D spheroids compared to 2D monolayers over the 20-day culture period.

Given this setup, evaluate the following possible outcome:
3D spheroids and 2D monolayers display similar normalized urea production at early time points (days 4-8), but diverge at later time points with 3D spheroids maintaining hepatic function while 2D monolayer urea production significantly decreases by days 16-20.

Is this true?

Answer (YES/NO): NO